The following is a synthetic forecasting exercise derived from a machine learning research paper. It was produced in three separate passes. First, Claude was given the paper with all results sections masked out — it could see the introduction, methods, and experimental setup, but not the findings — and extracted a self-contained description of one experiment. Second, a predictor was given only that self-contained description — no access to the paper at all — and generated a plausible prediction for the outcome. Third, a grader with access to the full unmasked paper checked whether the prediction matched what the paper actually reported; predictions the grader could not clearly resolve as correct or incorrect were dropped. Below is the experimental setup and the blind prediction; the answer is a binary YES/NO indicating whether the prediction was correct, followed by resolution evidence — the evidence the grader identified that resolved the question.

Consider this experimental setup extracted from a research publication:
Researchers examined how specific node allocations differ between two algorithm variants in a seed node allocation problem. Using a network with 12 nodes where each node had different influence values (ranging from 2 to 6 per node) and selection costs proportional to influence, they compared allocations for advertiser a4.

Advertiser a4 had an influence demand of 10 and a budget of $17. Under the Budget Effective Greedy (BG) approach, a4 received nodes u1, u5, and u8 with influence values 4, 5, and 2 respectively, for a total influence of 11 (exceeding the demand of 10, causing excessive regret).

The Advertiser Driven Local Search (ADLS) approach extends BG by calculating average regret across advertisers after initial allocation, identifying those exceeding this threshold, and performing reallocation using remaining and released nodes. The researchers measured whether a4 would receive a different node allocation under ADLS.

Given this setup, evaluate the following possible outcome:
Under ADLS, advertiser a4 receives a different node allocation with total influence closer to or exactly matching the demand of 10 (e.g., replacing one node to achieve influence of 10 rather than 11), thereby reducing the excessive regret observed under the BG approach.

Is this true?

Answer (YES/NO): YES